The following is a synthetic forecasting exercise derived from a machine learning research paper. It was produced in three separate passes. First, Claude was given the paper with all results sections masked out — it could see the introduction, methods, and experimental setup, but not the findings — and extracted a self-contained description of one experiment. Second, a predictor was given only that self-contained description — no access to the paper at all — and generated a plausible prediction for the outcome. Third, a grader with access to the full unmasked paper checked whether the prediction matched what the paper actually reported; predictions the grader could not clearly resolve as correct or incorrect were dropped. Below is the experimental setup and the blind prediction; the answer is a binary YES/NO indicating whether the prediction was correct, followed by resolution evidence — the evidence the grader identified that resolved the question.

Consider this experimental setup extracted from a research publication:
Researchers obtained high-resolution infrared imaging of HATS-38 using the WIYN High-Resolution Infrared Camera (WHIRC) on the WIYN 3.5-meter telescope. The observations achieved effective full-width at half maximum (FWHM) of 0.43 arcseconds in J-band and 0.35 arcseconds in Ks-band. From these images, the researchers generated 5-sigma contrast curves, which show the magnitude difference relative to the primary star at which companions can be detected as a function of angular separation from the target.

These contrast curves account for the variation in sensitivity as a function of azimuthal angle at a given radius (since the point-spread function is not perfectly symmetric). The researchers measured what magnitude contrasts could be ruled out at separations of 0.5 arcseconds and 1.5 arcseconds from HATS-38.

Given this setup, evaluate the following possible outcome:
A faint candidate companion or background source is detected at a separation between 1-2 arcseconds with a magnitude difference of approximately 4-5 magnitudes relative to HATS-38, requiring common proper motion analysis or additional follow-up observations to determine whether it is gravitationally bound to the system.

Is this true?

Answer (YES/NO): NO